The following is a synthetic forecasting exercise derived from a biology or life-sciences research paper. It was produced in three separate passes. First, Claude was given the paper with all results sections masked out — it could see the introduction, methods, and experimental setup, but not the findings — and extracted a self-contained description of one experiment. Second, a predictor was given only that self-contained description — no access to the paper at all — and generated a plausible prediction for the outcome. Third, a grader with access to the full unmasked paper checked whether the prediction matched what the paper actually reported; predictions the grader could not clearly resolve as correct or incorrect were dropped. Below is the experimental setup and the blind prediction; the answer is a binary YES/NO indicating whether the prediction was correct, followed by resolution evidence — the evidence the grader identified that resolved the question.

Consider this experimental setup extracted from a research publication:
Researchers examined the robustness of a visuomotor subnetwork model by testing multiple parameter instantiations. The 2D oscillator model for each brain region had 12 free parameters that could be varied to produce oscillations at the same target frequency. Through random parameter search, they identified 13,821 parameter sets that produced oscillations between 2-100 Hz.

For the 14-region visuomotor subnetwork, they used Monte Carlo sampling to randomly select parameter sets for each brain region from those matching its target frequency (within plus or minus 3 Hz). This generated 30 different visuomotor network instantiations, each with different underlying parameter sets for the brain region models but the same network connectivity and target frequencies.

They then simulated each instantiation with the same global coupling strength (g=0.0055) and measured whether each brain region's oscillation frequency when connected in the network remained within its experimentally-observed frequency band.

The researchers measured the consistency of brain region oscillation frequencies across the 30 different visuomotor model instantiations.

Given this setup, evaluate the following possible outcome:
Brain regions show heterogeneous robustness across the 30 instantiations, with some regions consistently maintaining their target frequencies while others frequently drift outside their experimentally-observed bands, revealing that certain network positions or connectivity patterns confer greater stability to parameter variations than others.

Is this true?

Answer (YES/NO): NO